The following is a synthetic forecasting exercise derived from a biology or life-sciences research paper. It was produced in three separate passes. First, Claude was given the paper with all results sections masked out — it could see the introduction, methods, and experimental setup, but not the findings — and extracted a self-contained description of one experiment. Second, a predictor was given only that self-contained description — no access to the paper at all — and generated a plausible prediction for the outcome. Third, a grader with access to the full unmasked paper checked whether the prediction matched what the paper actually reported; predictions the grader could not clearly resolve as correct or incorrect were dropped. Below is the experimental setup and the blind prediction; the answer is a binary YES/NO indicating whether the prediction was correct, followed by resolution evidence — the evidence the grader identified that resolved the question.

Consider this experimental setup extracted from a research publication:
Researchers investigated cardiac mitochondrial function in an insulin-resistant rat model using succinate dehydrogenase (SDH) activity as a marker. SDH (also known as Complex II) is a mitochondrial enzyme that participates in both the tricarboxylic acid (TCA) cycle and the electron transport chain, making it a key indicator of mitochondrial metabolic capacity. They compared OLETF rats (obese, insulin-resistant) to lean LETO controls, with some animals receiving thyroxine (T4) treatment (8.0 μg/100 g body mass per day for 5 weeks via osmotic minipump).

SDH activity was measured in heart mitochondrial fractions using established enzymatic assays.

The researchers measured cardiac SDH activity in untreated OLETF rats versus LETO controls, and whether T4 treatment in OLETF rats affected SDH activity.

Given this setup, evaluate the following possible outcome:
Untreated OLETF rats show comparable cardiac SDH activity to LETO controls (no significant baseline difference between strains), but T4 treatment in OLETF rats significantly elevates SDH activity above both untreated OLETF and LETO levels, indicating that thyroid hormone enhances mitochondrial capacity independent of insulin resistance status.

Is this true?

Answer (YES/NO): NO